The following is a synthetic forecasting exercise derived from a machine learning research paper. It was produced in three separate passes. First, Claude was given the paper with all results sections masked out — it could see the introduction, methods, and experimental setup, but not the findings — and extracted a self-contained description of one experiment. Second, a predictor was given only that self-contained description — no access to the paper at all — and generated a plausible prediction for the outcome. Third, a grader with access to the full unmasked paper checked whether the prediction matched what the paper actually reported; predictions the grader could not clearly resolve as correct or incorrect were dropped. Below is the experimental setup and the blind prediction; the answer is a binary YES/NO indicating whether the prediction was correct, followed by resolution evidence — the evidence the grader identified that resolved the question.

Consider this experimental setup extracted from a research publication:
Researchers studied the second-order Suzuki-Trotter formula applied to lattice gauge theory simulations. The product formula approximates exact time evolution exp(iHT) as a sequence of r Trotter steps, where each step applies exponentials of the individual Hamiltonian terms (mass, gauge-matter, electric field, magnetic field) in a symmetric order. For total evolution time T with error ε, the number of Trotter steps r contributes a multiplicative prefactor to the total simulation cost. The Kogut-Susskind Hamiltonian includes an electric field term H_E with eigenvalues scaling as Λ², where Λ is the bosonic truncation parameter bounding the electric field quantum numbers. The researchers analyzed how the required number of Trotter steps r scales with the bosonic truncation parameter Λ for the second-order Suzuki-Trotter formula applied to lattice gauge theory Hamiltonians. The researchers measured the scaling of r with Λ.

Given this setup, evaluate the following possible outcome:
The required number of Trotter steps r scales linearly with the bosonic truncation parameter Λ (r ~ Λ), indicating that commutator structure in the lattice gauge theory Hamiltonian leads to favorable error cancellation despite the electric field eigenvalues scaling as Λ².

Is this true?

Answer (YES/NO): YES